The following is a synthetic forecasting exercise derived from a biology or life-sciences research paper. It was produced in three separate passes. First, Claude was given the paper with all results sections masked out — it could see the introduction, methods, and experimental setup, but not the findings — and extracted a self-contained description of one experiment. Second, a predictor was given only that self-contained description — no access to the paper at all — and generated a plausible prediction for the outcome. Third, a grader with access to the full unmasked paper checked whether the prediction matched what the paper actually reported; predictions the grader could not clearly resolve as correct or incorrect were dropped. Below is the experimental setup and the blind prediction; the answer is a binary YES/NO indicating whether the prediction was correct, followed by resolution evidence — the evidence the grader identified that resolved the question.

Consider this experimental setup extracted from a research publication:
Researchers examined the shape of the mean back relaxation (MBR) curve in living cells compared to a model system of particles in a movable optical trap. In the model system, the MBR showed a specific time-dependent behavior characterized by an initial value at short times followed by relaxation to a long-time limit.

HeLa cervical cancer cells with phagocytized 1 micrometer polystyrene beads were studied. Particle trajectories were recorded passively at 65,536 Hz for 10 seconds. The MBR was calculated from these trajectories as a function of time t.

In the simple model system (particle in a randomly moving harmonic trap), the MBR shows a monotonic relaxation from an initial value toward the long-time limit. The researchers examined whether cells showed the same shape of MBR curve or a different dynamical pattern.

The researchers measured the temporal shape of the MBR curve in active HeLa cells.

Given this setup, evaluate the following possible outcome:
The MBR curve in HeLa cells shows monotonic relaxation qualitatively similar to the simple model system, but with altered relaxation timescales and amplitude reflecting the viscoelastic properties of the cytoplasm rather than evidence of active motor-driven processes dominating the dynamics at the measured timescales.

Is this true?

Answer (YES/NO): NO